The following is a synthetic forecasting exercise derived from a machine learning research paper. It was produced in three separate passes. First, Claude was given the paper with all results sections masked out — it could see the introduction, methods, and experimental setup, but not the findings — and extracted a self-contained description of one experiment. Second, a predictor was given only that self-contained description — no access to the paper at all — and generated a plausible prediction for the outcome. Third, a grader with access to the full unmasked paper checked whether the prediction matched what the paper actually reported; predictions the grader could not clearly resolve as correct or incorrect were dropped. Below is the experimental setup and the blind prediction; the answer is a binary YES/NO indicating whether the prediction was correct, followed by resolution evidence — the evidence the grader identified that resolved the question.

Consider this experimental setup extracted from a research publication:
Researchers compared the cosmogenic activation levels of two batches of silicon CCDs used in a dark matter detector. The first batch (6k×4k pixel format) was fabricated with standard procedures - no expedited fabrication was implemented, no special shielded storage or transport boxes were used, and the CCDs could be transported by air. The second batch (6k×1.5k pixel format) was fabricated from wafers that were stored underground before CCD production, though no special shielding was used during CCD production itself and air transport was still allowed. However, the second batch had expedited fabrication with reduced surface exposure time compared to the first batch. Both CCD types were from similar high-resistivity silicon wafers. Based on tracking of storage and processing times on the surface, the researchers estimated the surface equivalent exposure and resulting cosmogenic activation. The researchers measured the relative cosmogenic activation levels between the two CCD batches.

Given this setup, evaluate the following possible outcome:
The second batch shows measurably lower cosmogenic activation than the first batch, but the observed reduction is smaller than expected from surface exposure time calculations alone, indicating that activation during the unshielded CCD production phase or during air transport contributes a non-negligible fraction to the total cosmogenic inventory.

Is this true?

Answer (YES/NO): NO